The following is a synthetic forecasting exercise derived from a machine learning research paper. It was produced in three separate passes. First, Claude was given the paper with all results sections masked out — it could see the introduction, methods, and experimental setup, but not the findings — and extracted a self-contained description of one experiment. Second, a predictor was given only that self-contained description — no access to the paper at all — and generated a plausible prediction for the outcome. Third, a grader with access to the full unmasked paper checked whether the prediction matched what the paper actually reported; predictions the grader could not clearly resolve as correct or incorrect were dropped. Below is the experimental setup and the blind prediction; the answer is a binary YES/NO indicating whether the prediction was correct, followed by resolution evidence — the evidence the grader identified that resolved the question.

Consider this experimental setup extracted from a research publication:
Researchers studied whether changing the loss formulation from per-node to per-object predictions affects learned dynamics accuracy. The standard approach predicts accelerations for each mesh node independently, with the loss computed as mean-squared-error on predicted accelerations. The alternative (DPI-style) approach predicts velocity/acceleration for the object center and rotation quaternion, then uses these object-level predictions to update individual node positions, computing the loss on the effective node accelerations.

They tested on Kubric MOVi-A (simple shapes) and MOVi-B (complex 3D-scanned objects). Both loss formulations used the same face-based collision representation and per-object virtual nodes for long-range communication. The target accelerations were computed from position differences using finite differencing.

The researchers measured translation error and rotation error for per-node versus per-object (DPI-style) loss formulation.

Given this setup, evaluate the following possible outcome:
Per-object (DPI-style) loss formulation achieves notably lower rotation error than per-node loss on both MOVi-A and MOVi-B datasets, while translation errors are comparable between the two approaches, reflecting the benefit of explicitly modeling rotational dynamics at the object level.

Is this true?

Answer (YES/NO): NO